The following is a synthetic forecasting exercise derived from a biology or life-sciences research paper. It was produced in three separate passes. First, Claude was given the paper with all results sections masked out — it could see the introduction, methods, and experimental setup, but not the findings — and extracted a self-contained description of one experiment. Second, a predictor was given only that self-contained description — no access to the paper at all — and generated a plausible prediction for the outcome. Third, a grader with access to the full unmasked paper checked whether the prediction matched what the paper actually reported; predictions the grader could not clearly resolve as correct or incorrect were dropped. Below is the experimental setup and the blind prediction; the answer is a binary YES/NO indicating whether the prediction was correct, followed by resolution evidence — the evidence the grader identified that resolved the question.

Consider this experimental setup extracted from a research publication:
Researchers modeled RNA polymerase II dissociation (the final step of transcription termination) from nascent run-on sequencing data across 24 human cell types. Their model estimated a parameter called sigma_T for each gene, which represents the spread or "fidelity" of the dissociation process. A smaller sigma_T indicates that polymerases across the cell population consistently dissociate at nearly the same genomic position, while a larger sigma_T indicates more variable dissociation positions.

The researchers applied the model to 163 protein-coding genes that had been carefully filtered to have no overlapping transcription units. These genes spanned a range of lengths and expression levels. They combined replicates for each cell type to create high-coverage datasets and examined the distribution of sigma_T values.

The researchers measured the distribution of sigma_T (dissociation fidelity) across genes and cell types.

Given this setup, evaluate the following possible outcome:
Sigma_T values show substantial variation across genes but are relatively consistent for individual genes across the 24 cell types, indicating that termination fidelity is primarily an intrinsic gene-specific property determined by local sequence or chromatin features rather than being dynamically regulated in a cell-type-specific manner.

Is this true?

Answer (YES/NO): YES